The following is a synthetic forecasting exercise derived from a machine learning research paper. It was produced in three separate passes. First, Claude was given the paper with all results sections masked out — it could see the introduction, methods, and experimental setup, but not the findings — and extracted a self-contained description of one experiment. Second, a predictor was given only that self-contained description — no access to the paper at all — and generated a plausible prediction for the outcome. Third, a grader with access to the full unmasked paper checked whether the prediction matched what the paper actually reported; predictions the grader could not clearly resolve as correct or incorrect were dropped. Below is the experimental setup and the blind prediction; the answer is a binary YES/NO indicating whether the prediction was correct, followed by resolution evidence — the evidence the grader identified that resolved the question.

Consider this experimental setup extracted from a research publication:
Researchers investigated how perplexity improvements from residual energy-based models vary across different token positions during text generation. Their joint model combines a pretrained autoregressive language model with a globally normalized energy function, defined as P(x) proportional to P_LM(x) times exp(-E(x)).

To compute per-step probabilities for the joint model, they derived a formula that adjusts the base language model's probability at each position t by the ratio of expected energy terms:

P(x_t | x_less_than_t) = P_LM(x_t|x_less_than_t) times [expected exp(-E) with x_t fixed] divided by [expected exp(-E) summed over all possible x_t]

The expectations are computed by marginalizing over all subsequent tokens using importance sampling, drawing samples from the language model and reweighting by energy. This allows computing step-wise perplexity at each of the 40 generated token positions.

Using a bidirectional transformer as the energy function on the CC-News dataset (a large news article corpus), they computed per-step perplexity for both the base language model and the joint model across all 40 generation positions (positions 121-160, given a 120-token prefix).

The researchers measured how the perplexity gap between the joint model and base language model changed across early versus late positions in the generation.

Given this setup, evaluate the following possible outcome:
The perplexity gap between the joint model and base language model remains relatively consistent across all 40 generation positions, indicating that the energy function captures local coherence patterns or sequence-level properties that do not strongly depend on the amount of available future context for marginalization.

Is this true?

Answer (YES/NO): NO